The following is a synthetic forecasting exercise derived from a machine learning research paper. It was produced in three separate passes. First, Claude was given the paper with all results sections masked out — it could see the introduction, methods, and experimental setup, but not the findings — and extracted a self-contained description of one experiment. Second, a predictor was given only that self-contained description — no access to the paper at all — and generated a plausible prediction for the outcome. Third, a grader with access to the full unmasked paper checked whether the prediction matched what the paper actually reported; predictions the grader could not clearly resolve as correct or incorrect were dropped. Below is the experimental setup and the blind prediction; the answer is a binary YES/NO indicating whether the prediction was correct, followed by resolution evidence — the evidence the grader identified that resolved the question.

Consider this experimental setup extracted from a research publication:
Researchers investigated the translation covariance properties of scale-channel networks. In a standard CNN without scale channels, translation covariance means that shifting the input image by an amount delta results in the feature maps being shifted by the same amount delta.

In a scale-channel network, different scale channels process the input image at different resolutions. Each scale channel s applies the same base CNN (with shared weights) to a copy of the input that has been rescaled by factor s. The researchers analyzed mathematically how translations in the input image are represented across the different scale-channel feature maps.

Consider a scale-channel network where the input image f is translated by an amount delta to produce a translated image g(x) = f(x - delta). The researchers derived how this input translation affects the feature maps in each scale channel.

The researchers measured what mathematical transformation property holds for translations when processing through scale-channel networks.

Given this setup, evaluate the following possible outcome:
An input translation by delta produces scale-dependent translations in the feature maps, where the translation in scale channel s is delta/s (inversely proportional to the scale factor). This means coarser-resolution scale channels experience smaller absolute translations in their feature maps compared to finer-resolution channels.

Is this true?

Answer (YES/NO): NO